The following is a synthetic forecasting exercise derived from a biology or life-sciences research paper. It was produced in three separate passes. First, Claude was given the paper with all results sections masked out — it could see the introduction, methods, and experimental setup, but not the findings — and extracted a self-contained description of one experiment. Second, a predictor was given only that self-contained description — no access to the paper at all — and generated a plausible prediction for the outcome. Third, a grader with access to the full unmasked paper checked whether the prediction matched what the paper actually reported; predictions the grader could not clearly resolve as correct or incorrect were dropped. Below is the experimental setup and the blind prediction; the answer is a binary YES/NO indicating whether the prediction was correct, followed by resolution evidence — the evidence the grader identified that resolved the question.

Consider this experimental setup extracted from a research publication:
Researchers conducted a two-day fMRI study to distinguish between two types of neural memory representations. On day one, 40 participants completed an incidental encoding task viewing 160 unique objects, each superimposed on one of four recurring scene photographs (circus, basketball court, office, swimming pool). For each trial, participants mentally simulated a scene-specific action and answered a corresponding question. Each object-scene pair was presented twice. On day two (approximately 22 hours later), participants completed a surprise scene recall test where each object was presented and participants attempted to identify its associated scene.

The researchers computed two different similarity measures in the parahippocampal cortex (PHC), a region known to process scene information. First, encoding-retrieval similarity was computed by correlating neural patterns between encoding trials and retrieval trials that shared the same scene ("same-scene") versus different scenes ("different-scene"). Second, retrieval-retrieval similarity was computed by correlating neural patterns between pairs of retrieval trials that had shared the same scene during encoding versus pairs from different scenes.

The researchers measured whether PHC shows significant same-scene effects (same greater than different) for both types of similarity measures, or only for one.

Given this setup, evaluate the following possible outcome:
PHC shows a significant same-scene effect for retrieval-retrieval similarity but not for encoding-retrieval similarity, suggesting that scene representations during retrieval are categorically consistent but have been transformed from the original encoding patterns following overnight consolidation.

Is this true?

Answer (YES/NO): NO